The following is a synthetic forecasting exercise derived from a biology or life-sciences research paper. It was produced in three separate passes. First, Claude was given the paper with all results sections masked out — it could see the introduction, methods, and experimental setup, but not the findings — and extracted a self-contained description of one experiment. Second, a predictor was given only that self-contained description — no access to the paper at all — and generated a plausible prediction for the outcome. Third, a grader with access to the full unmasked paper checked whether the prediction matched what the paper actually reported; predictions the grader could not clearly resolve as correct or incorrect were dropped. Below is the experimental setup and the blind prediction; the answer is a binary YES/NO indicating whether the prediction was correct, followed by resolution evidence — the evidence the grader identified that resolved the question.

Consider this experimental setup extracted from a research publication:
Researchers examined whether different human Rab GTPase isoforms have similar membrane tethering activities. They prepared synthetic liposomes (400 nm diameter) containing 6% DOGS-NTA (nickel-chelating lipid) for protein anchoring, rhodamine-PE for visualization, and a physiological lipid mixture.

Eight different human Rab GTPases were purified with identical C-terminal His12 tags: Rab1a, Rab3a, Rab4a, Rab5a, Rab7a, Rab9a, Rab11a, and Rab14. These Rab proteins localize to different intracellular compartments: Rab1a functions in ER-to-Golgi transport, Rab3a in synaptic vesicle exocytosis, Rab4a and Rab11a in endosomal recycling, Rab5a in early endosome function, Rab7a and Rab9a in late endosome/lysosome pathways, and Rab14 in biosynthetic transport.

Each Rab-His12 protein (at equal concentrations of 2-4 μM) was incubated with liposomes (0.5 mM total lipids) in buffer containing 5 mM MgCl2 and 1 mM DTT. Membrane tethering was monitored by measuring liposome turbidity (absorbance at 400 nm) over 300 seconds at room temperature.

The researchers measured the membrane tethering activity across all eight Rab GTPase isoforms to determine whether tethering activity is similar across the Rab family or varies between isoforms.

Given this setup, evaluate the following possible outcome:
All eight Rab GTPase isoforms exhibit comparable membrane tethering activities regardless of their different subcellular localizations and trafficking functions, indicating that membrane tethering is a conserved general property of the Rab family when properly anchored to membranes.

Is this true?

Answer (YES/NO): NO